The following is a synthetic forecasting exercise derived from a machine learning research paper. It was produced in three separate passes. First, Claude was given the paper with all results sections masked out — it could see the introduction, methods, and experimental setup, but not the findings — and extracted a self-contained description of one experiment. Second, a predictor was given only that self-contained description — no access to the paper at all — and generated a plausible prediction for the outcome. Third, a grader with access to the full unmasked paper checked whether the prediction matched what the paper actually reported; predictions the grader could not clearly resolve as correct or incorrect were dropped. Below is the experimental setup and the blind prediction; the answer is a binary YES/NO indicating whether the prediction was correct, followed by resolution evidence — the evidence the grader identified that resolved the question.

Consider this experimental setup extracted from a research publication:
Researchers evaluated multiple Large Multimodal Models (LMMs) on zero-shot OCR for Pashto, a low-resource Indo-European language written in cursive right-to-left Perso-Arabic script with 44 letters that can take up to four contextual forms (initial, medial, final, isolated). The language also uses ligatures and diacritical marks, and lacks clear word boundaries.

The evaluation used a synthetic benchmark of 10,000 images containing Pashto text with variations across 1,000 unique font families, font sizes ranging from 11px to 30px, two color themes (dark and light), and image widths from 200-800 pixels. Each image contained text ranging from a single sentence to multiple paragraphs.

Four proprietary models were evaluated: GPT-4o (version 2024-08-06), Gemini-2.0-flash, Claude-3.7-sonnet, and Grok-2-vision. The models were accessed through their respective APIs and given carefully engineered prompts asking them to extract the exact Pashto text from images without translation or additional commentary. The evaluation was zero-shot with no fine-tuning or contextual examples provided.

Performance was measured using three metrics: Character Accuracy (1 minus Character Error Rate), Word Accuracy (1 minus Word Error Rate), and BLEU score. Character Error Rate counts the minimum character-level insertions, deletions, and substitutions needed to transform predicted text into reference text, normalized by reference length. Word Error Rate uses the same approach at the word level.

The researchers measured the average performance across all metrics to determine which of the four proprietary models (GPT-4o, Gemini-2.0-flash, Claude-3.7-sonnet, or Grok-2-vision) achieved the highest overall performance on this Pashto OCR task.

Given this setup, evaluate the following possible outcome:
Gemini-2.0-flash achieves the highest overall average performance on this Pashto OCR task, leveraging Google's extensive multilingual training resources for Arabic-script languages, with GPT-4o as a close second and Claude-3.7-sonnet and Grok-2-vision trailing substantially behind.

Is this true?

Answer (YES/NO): NO